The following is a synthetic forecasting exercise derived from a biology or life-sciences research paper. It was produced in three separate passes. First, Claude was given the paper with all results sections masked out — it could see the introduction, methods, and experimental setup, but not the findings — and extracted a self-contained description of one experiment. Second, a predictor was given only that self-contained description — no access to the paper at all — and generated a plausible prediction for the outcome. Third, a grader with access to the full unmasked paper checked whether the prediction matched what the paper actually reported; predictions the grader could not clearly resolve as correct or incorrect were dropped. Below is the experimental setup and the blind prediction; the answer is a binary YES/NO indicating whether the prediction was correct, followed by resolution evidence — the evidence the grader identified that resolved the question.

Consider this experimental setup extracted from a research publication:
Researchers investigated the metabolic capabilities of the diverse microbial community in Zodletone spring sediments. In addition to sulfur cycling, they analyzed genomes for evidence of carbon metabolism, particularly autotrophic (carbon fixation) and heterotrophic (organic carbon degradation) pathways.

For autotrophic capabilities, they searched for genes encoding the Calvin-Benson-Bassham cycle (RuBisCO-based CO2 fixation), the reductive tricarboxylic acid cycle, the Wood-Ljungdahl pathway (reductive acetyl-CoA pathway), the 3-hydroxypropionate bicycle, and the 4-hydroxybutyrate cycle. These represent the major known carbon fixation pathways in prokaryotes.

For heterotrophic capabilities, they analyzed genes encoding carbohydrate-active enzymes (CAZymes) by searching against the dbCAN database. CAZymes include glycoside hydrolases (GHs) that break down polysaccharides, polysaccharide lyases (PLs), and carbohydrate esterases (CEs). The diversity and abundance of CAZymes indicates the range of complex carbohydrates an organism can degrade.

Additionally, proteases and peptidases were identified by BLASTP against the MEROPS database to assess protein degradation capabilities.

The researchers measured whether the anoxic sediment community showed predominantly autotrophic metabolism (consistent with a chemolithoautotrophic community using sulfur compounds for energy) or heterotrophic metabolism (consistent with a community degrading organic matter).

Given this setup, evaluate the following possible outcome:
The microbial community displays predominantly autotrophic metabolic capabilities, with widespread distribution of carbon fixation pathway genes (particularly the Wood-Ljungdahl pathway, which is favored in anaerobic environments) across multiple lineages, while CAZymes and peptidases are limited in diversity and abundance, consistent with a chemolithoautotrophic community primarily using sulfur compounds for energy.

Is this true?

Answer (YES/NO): NO